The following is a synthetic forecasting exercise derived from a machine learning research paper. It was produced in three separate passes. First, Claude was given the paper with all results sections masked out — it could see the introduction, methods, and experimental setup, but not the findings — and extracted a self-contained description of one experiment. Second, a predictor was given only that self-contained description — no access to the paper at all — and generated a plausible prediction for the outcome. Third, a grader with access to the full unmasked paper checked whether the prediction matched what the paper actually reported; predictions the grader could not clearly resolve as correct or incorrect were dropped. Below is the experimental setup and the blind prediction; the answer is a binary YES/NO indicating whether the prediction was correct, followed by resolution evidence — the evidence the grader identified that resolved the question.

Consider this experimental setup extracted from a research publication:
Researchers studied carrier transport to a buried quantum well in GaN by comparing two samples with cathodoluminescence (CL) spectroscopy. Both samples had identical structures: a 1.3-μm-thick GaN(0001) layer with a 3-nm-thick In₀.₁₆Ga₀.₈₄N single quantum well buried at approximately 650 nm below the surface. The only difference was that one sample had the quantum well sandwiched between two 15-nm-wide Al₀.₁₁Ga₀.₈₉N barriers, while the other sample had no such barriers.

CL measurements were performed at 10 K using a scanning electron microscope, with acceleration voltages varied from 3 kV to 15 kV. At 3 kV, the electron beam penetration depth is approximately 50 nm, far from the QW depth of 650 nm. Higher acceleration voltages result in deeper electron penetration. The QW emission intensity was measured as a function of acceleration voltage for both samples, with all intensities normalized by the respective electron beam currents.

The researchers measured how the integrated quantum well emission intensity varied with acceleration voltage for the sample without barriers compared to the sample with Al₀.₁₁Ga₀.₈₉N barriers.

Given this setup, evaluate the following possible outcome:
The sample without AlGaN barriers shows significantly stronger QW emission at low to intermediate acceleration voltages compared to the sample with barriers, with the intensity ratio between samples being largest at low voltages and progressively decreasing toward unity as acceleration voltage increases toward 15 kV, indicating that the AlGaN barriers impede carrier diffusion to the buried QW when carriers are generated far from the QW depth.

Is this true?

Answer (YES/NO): YES